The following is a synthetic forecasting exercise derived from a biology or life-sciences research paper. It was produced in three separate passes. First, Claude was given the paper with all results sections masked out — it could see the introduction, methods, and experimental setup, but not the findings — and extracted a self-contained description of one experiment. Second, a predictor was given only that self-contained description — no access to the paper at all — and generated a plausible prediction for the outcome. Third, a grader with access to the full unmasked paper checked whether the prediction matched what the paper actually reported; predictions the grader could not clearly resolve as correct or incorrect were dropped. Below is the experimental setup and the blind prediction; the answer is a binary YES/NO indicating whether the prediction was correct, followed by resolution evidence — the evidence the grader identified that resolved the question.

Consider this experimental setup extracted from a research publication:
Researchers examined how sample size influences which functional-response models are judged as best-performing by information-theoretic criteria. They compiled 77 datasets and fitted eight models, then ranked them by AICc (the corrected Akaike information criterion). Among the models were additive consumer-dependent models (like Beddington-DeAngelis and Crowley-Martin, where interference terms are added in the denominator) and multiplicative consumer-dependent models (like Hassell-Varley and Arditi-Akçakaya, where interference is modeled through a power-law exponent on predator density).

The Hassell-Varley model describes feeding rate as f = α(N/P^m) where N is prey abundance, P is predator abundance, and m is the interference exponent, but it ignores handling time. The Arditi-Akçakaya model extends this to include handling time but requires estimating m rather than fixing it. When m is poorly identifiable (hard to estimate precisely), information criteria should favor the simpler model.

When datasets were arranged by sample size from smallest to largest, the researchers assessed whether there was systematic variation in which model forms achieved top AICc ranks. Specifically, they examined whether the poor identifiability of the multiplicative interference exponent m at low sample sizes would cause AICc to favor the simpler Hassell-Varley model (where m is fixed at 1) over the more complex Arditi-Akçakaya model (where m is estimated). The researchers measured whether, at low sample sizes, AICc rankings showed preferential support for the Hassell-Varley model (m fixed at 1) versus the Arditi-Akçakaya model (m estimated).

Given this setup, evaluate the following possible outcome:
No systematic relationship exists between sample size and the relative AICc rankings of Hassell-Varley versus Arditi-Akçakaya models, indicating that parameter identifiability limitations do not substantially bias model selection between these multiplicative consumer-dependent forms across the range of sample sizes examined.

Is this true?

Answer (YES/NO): NO